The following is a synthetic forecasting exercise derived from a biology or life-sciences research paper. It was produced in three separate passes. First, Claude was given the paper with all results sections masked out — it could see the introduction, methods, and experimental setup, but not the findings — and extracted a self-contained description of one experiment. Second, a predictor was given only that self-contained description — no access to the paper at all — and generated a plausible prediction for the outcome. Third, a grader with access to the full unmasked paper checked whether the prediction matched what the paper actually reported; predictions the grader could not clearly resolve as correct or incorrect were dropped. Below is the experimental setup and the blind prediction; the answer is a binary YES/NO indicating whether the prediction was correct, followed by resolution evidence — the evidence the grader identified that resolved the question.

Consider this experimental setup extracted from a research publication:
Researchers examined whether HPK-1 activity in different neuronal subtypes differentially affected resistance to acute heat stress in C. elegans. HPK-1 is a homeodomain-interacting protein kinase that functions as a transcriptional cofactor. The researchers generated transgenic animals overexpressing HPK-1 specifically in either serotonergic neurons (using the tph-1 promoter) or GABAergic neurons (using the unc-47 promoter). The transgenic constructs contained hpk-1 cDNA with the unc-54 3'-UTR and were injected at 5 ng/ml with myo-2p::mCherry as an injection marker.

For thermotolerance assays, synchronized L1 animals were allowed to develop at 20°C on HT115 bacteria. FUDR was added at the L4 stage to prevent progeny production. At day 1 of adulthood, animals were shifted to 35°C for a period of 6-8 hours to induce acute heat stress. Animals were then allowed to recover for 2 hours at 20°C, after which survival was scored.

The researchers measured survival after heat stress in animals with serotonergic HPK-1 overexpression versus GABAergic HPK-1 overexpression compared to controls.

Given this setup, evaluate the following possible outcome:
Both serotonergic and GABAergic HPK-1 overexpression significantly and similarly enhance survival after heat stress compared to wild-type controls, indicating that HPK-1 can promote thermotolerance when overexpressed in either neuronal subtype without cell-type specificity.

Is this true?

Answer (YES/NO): NO